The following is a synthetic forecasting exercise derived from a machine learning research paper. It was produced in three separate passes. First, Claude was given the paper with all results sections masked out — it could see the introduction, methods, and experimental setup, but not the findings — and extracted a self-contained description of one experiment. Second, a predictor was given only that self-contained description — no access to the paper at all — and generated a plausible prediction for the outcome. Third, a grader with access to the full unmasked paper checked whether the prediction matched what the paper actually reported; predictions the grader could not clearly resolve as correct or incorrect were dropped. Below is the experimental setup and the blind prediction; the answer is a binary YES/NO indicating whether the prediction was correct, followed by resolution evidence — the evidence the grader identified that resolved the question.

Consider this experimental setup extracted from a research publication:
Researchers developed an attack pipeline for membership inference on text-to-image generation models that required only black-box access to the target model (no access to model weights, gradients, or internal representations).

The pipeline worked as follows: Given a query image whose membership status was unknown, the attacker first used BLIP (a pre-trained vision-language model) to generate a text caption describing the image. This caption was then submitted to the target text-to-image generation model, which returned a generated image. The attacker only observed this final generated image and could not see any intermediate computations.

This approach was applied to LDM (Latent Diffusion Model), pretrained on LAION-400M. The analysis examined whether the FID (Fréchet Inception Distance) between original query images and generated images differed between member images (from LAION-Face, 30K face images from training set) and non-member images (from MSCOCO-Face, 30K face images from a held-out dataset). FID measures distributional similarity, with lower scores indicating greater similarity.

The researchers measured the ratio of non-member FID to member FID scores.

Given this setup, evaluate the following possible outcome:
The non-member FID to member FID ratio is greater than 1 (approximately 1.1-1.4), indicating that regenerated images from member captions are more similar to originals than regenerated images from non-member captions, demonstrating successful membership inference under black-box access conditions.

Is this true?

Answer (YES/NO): NO